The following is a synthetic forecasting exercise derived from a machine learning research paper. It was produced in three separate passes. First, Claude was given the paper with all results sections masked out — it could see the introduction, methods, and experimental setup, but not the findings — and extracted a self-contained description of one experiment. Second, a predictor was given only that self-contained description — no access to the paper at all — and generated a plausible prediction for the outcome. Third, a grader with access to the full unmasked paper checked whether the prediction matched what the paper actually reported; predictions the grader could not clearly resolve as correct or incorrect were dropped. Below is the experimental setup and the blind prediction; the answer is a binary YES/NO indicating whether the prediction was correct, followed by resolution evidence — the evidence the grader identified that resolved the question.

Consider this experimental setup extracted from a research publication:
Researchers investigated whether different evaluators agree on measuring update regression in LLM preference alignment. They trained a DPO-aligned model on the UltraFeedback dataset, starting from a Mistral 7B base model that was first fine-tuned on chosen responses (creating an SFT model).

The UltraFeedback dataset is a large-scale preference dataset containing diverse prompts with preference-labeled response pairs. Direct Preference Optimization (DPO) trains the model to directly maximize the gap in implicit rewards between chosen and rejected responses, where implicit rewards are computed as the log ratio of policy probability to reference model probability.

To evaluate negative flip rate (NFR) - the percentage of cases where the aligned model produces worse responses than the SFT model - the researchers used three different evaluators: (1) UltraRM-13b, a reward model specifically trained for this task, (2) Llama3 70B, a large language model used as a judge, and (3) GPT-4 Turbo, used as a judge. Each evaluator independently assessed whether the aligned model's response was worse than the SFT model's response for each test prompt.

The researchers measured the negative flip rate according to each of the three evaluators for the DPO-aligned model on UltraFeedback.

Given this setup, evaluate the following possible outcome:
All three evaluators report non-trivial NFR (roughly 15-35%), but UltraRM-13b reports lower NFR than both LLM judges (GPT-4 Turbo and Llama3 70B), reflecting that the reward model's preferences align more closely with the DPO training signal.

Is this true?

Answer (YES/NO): NO